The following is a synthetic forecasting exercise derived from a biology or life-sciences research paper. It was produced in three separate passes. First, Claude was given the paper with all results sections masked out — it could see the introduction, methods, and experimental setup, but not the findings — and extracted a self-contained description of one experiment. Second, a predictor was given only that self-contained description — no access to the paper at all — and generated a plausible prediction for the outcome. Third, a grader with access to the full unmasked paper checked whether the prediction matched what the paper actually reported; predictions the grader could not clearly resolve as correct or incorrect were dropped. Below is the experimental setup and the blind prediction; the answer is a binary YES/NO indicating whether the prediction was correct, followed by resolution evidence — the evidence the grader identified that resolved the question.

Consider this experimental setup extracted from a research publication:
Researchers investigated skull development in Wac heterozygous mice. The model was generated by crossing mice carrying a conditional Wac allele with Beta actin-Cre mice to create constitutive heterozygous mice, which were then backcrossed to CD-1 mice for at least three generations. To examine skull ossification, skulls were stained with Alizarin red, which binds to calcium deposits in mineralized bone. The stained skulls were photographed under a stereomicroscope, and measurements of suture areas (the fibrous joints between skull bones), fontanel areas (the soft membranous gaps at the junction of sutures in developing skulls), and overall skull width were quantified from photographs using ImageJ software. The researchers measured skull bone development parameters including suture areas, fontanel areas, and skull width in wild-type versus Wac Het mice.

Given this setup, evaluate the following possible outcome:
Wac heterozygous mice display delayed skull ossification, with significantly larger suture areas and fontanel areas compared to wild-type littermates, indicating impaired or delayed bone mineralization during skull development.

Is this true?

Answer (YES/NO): YES